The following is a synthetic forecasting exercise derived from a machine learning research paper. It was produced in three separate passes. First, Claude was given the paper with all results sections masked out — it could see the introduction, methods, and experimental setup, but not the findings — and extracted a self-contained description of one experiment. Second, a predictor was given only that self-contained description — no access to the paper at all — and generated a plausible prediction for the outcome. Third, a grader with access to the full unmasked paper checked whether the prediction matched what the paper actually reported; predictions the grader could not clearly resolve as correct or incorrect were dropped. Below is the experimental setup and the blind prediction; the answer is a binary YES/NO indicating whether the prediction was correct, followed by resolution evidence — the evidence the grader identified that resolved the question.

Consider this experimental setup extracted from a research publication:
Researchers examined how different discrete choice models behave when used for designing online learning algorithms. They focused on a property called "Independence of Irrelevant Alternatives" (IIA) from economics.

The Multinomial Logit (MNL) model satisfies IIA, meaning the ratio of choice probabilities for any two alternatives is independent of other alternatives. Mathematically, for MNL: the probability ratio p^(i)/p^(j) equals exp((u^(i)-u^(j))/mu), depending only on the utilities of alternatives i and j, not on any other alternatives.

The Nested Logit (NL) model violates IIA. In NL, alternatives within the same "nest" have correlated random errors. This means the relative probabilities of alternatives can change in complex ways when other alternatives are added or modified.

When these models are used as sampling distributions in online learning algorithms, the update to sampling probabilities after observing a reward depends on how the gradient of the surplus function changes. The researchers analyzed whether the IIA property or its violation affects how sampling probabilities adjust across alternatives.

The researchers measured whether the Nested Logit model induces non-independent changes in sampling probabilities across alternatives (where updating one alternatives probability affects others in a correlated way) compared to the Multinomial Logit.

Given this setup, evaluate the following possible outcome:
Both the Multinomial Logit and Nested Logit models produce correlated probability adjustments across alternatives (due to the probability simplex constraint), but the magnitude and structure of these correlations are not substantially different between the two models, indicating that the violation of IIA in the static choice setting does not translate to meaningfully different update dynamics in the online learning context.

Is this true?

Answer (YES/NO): NO